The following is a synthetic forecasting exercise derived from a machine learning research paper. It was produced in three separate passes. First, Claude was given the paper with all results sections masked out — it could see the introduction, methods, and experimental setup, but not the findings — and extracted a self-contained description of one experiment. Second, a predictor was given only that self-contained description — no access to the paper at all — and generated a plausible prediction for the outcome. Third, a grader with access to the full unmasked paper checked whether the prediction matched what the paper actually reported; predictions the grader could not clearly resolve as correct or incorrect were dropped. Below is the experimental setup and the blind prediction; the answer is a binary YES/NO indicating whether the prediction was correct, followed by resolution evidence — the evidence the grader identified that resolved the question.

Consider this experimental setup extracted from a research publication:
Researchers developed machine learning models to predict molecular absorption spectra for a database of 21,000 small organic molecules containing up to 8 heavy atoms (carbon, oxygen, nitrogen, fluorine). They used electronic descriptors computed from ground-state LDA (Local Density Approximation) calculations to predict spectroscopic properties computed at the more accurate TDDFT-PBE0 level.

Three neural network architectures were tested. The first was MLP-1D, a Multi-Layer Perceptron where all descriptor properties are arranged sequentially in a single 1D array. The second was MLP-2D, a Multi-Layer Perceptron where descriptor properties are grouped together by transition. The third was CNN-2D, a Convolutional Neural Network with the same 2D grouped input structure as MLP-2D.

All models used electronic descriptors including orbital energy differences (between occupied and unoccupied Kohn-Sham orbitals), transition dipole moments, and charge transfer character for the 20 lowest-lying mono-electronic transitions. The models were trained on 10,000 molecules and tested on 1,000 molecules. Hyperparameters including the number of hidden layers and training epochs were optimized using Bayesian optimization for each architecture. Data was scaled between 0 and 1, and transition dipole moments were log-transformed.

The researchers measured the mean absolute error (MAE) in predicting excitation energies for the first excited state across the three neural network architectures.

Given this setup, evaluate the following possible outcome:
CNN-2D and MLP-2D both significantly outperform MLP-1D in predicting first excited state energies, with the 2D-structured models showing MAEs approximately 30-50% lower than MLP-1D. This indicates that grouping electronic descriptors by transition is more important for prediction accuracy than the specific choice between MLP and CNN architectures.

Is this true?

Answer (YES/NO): NO